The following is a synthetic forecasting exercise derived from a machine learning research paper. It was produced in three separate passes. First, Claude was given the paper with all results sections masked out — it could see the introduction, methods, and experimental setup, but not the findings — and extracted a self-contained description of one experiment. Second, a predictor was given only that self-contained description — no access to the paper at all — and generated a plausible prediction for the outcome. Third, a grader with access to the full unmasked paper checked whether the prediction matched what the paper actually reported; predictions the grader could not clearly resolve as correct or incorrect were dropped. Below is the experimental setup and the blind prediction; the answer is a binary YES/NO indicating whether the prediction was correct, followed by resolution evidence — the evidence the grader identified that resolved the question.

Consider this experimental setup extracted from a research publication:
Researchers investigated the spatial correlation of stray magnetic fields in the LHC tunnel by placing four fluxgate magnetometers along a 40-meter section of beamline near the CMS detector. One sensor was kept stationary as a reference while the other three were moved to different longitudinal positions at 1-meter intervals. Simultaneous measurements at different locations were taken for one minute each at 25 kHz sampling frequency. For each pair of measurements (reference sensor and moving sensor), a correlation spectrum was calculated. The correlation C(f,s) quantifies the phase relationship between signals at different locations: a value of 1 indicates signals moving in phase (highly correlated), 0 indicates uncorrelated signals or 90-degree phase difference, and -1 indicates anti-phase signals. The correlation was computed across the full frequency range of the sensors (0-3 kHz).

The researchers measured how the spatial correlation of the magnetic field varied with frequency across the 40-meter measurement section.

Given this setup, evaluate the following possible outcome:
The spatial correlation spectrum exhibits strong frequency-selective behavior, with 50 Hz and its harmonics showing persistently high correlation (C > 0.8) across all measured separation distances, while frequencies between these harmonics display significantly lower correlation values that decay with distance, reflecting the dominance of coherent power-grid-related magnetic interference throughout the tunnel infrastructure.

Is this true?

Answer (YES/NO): NO